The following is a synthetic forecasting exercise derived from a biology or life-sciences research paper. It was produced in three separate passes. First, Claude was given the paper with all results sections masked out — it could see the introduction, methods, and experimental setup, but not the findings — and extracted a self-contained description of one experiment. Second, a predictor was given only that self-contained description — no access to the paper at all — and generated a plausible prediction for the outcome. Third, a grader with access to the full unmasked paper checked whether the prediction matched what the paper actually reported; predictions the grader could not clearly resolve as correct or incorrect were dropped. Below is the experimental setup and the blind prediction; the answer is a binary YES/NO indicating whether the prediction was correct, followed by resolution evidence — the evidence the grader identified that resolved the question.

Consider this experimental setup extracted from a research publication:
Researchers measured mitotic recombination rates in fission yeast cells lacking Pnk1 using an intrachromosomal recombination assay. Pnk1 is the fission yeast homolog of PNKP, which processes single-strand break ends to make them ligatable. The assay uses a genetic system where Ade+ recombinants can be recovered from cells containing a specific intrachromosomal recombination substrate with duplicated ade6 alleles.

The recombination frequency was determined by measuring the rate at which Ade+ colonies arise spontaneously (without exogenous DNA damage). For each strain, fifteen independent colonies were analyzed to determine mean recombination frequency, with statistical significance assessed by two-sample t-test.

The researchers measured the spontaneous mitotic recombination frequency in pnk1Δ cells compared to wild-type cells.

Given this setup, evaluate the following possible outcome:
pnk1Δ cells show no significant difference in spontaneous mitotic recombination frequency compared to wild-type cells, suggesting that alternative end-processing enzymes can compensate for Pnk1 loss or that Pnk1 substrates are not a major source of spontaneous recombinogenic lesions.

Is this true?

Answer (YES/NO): NO